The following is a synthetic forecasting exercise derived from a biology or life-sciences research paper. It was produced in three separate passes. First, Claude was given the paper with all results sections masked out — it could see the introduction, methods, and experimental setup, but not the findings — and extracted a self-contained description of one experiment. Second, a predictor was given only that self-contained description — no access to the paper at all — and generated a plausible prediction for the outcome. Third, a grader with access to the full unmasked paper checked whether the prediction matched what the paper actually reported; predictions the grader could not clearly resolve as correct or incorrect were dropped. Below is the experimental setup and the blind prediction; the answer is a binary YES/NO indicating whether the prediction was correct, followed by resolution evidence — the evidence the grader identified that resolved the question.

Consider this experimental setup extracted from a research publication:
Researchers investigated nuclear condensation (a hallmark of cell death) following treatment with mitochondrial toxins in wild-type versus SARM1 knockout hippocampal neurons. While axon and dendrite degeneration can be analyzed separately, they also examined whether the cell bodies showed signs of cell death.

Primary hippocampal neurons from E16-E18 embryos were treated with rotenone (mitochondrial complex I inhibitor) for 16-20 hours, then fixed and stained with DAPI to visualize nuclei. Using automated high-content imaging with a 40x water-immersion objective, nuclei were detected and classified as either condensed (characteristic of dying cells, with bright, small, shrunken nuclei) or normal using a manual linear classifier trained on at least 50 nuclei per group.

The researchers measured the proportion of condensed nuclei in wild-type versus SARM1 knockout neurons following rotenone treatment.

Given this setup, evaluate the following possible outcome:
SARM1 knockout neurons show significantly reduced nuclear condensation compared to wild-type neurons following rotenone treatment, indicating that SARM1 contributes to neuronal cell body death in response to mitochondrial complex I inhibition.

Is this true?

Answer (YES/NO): NO